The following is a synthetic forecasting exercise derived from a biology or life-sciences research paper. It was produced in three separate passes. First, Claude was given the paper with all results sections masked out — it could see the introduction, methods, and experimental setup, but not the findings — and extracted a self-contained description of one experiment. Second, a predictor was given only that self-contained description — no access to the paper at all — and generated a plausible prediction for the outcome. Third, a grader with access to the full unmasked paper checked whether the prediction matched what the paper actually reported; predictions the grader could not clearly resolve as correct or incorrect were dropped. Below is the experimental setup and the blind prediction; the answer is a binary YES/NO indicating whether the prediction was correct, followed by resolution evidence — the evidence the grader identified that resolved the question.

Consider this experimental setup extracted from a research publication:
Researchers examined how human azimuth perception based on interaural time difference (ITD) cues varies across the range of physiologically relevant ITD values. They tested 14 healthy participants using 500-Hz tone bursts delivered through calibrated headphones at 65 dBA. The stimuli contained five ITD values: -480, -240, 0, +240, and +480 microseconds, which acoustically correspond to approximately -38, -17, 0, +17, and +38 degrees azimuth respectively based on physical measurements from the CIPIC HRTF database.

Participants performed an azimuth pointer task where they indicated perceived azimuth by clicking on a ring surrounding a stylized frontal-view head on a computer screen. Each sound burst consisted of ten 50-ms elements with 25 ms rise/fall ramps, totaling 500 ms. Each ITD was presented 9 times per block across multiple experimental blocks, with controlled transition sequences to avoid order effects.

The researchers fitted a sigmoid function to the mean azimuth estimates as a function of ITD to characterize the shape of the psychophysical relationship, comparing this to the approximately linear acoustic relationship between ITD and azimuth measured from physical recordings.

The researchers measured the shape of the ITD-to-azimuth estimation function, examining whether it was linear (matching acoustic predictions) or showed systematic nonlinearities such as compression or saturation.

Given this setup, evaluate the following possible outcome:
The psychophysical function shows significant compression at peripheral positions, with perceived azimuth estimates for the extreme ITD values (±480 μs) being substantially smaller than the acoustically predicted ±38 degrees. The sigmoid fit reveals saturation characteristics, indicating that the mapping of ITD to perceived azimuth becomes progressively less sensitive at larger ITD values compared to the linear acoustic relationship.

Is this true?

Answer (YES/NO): NO